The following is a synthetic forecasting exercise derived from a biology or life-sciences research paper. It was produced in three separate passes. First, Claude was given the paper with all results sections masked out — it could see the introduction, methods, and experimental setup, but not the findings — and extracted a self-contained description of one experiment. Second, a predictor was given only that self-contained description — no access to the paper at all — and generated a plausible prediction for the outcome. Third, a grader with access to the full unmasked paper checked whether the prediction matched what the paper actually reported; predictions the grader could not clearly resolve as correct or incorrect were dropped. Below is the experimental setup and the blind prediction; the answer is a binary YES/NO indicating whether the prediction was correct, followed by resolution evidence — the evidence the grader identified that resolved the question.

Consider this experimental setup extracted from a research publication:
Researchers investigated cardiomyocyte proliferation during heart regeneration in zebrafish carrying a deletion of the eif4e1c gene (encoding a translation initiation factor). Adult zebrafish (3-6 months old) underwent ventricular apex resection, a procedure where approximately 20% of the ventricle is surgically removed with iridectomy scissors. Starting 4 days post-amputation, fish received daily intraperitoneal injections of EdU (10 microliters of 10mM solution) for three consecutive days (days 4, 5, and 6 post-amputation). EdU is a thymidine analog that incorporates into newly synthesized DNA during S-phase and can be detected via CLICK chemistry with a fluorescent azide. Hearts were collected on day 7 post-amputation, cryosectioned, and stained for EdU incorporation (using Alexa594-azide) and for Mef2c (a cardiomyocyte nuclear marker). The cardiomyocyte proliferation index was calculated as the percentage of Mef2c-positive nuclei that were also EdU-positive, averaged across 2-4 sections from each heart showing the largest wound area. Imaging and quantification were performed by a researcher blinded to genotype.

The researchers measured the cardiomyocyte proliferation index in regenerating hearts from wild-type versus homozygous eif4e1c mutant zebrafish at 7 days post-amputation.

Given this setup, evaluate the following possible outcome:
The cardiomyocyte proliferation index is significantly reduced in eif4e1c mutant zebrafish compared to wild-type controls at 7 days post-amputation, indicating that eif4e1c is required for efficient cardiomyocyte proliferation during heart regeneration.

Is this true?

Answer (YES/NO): YES